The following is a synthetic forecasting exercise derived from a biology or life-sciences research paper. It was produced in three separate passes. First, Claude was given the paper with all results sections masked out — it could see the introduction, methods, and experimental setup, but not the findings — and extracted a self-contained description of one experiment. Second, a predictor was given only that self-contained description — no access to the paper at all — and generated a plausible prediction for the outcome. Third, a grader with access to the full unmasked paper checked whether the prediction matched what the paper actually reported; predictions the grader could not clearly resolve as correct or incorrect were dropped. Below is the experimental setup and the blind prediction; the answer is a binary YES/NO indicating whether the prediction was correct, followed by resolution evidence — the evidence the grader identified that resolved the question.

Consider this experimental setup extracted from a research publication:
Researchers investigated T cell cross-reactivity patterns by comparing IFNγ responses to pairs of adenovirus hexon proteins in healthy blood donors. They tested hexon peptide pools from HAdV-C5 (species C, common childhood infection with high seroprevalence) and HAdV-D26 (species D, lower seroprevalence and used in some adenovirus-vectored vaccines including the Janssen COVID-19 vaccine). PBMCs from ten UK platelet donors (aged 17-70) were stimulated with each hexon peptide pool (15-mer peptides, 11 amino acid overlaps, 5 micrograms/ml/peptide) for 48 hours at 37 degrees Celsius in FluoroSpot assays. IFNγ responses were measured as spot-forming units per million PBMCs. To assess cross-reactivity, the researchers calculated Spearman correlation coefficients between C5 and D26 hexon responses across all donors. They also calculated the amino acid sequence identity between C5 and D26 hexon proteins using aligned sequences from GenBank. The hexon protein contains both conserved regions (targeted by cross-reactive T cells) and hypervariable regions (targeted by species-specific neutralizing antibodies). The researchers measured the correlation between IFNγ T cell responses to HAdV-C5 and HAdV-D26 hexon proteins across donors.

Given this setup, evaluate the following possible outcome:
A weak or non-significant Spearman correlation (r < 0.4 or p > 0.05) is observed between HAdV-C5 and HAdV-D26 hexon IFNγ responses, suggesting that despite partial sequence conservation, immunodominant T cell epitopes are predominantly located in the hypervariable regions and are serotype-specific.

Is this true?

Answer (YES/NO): NO